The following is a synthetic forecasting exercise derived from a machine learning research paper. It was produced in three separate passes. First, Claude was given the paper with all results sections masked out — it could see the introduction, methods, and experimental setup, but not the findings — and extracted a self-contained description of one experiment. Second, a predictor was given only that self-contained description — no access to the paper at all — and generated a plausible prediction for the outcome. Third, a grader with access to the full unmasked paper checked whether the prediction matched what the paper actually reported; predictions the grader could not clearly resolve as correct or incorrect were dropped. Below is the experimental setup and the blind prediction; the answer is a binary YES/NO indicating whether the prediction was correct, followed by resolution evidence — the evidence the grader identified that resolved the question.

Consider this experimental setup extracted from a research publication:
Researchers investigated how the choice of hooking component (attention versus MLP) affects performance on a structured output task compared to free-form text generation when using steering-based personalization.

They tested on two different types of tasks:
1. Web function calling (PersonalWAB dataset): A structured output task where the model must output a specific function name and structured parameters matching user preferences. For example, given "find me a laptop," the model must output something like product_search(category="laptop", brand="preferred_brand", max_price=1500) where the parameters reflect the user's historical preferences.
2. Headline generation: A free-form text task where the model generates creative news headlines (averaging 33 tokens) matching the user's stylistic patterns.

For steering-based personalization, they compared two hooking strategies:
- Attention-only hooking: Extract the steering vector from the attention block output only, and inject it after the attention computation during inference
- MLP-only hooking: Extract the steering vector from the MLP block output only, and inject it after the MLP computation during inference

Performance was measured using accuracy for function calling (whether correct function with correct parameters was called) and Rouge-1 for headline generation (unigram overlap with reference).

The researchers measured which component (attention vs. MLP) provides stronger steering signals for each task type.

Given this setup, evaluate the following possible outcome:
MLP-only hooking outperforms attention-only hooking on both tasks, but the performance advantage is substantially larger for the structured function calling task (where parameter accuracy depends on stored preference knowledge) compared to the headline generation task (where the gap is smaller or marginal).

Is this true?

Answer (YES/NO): NO